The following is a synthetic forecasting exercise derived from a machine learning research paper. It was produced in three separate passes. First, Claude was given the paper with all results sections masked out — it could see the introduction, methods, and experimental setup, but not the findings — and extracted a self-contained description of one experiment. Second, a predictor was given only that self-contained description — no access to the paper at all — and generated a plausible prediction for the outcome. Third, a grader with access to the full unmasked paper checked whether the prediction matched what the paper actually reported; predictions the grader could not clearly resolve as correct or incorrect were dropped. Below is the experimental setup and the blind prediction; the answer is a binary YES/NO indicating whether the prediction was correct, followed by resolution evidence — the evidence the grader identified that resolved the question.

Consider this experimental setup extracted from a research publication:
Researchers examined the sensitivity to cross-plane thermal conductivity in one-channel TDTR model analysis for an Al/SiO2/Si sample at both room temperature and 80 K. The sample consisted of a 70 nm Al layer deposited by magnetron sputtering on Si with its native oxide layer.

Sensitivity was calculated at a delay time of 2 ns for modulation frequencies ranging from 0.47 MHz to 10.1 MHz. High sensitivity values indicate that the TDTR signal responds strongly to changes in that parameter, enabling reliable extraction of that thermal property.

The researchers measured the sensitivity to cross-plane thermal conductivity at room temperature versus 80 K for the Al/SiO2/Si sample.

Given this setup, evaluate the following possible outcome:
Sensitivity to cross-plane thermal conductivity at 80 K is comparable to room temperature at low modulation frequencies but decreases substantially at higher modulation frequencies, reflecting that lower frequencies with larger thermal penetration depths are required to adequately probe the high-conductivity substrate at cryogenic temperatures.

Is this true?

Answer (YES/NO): NO